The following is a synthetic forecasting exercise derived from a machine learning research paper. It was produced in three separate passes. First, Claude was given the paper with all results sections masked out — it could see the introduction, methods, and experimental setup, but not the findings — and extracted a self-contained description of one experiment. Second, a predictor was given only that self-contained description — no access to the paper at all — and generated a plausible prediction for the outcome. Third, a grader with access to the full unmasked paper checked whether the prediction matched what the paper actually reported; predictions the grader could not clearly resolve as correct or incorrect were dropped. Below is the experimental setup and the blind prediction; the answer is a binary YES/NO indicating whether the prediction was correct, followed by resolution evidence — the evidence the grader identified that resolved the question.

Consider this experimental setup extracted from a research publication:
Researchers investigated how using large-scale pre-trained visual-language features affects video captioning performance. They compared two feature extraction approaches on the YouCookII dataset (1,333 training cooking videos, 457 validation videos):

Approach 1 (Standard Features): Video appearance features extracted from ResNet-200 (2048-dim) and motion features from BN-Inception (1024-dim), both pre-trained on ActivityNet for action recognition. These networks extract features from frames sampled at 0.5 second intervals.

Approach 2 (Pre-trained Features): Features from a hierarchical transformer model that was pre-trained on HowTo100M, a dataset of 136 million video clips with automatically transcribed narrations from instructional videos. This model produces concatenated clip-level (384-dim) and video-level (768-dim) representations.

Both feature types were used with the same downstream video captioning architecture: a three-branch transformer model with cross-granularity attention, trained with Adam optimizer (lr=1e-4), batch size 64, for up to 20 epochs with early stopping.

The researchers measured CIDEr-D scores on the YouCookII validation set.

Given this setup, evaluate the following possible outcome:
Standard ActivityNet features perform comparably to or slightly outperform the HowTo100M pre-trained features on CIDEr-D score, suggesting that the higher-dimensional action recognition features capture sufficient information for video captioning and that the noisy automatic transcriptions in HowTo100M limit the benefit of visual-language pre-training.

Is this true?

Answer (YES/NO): NO